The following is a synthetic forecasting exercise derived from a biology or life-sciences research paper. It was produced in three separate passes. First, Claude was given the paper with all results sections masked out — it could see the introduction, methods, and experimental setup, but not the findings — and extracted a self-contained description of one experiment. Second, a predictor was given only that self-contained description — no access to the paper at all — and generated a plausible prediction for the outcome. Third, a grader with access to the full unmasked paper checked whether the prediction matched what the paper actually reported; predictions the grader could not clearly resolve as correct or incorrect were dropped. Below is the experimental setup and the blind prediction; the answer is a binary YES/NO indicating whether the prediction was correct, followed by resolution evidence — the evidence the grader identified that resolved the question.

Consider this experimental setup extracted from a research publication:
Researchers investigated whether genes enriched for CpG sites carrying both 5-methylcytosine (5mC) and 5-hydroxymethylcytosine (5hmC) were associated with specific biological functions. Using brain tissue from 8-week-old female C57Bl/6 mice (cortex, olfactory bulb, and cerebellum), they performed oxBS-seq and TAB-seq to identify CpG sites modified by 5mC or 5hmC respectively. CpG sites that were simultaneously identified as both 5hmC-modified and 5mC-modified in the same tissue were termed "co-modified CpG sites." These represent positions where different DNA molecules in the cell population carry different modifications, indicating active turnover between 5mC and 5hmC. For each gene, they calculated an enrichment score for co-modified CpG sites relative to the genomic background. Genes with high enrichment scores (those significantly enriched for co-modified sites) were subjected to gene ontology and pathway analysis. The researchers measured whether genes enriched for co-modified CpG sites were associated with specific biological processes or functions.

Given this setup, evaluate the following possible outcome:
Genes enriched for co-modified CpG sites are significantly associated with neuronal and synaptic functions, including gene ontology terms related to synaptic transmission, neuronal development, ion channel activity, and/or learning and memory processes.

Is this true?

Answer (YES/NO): YES